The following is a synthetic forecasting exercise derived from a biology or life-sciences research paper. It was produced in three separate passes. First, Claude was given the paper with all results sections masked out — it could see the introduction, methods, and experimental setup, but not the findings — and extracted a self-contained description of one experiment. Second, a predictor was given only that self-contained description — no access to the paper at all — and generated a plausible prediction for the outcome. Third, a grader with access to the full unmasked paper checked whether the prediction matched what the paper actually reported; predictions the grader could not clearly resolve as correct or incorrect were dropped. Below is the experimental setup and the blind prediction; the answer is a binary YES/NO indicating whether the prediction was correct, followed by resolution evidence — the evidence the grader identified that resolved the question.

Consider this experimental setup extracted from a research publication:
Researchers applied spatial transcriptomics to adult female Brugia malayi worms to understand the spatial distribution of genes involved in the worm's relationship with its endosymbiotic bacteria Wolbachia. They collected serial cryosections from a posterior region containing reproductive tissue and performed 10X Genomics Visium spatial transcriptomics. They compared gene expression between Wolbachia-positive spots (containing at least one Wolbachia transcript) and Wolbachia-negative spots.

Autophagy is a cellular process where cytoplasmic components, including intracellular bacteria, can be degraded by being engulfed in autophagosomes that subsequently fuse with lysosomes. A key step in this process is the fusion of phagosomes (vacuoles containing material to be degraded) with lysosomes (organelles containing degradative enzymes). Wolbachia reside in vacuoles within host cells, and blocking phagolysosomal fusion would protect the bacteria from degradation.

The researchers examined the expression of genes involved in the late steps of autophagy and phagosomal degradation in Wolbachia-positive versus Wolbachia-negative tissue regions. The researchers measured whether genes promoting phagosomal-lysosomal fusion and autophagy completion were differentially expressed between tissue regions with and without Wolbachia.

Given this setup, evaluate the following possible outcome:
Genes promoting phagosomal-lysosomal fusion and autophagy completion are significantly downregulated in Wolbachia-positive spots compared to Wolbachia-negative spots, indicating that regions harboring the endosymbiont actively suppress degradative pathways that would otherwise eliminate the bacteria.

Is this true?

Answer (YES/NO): YES